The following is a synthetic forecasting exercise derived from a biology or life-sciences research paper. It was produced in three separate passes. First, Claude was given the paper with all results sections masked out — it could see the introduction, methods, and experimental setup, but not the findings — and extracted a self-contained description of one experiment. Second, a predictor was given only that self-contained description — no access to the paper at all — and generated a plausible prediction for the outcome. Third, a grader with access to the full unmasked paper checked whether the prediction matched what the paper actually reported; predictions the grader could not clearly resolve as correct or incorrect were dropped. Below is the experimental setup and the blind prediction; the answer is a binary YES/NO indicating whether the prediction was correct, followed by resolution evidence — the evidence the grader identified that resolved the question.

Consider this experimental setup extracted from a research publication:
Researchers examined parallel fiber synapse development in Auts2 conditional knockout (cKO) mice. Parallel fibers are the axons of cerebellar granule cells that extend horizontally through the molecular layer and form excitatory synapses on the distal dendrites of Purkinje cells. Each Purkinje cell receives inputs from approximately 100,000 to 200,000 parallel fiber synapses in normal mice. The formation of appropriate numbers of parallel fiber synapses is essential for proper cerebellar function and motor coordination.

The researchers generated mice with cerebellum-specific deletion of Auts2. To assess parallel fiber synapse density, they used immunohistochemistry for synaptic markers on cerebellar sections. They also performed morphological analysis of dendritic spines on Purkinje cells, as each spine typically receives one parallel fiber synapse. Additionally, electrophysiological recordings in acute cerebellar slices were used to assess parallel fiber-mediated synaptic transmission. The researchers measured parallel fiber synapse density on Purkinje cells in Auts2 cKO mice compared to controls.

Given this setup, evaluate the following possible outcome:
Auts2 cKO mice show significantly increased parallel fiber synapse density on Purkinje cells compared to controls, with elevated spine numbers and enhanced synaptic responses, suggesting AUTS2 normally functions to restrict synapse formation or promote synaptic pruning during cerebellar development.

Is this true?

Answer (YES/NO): YES